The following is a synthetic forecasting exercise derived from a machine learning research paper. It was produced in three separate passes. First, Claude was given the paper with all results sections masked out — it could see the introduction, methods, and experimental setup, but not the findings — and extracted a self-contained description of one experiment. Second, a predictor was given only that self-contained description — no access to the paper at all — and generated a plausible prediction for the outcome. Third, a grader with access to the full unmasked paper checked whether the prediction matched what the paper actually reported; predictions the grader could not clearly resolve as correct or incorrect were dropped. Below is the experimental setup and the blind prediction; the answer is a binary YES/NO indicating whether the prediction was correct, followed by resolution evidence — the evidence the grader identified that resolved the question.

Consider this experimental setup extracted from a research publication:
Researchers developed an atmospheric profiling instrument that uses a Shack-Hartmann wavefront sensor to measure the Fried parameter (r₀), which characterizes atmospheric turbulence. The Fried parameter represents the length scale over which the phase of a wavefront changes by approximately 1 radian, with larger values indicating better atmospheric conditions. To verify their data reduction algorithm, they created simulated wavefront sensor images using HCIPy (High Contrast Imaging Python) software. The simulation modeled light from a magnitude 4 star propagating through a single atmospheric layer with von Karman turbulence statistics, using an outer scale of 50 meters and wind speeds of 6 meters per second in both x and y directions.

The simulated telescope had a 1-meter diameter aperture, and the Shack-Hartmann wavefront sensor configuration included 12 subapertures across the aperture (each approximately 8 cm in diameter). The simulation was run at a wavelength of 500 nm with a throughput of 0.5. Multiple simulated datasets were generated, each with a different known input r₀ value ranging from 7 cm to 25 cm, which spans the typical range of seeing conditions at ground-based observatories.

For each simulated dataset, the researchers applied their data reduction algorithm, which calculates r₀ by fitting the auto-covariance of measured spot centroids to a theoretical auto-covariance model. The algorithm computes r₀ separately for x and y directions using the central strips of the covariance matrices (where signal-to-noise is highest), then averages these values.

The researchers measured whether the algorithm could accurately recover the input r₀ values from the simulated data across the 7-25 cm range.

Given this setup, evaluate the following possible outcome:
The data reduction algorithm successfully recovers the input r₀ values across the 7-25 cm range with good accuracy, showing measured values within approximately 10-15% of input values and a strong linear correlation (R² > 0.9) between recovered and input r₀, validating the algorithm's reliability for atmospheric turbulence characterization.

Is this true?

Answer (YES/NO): NO